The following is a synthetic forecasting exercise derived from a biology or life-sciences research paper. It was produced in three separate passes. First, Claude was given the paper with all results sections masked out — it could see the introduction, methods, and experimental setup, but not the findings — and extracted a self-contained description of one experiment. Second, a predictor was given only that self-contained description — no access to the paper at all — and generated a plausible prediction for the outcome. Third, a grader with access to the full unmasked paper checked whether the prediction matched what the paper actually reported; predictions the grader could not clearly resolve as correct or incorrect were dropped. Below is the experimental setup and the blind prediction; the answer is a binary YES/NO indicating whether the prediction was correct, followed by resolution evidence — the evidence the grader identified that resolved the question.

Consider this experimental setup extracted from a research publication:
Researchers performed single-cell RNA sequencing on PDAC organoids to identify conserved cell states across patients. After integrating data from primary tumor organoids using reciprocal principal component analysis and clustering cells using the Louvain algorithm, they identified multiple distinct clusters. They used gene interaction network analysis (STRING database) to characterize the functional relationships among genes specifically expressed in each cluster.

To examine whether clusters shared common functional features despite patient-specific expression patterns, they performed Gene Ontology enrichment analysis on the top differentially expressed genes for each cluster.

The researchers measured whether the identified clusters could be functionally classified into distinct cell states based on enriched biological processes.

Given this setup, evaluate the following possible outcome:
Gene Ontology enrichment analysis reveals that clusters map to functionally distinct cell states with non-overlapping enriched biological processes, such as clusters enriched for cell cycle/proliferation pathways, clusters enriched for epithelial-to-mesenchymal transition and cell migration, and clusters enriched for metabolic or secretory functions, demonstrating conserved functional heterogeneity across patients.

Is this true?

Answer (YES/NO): NO